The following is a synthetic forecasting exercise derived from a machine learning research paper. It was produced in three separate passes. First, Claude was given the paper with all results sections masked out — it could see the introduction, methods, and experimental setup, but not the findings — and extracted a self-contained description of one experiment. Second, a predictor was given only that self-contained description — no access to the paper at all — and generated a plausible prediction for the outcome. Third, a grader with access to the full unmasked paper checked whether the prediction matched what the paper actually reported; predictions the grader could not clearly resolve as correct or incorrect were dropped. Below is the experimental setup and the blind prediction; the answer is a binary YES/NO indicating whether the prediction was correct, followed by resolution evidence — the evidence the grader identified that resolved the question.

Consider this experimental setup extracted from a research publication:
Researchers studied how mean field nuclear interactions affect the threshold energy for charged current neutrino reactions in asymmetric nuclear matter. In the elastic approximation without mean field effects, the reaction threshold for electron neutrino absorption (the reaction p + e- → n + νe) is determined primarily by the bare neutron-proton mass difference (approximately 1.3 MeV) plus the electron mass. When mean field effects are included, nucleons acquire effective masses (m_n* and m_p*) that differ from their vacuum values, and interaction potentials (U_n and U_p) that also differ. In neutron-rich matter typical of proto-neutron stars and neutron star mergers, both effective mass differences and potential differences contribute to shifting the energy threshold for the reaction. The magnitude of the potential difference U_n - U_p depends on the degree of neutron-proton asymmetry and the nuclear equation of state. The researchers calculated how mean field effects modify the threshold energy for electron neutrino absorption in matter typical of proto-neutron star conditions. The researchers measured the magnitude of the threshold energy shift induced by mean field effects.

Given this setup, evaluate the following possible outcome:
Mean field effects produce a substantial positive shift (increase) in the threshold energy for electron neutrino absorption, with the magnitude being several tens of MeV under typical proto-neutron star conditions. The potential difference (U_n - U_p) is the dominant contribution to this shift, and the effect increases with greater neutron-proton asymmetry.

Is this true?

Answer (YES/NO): NO